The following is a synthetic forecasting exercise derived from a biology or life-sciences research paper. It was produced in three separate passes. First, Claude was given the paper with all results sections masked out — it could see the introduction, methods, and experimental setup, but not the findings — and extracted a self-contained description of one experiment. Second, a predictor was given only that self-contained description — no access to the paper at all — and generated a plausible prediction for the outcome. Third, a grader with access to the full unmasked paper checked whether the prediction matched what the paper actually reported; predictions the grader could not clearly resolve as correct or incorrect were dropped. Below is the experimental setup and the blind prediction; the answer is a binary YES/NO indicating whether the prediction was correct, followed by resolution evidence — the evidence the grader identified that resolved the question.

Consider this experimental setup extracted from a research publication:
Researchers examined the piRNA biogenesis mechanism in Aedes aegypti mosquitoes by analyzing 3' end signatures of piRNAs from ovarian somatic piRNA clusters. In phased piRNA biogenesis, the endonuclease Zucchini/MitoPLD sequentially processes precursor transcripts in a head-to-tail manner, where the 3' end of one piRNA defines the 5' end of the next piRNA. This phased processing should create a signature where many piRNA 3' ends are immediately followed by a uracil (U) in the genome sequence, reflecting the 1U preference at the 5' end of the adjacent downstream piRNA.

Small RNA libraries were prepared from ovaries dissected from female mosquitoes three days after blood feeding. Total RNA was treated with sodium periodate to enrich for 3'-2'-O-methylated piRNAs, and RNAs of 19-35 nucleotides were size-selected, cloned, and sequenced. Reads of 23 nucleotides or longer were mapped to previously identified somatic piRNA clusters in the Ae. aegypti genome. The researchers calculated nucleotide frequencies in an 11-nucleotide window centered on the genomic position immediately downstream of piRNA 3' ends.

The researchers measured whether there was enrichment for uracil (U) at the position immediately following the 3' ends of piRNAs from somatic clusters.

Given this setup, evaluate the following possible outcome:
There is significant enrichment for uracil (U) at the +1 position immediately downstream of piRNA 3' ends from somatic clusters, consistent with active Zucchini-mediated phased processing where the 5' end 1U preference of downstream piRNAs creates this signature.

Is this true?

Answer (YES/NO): YES